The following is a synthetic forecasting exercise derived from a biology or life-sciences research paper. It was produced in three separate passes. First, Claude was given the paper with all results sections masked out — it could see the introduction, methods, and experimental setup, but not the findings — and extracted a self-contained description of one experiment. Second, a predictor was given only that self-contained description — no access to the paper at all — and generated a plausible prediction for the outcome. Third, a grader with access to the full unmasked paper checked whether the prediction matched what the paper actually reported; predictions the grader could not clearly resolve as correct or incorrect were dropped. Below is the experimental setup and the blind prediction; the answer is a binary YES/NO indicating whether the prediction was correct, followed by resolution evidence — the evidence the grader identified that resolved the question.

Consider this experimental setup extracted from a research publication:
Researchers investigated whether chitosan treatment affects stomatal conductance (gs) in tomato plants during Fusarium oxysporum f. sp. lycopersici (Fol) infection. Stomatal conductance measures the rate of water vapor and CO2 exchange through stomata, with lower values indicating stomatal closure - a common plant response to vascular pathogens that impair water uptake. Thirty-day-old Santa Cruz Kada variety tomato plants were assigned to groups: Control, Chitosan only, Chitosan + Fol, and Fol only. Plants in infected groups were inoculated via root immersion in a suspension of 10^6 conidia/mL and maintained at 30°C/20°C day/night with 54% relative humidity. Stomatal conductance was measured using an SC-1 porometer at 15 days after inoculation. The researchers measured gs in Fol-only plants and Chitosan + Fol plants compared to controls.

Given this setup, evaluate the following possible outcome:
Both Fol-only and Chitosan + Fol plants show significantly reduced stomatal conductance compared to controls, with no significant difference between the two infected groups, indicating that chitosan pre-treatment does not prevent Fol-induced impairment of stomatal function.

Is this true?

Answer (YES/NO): YES